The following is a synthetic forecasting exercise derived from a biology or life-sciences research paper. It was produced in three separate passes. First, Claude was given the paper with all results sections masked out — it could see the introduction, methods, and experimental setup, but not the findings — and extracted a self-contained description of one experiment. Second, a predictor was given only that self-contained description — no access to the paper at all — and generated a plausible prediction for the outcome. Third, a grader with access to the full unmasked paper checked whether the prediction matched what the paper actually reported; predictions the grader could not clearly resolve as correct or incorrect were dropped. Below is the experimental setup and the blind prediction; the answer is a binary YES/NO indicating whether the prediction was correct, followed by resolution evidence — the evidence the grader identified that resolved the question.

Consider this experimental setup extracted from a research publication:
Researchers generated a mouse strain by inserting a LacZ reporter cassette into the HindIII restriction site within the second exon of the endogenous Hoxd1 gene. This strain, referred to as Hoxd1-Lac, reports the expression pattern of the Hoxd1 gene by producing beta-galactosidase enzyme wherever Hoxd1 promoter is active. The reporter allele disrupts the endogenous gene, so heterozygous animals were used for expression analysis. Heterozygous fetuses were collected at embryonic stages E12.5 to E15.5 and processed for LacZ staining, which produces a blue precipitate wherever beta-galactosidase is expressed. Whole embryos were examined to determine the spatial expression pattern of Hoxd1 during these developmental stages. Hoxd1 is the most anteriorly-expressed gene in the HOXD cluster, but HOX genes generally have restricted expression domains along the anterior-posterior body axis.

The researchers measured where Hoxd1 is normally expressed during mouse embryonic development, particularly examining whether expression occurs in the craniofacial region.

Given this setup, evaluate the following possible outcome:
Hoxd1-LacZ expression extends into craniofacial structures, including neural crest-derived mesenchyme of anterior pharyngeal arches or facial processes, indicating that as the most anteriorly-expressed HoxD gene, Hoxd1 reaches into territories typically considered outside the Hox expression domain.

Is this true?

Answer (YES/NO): YES